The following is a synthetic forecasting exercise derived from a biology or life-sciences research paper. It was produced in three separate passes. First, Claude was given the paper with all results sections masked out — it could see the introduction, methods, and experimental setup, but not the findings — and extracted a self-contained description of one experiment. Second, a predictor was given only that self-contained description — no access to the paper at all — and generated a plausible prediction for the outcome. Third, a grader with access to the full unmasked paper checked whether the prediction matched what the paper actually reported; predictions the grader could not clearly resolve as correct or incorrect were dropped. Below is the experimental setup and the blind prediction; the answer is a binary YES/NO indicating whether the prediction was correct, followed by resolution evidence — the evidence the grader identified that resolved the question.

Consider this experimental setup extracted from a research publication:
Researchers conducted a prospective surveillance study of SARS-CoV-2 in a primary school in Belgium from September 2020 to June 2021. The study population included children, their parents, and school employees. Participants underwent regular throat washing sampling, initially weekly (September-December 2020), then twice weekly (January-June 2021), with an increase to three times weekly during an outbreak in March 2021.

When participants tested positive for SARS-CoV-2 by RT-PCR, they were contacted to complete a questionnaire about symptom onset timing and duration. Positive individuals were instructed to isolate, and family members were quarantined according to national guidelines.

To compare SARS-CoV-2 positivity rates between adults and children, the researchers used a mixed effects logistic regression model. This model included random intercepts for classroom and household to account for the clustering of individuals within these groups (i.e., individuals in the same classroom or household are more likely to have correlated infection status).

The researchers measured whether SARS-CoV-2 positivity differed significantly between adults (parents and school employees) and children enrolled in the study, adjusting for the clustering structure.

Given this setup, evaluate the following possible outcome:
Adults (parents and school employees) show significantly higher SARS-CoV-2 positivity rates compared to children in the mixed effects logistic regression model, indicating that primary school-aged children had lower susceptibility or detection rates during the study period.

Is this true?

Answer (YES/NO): NO